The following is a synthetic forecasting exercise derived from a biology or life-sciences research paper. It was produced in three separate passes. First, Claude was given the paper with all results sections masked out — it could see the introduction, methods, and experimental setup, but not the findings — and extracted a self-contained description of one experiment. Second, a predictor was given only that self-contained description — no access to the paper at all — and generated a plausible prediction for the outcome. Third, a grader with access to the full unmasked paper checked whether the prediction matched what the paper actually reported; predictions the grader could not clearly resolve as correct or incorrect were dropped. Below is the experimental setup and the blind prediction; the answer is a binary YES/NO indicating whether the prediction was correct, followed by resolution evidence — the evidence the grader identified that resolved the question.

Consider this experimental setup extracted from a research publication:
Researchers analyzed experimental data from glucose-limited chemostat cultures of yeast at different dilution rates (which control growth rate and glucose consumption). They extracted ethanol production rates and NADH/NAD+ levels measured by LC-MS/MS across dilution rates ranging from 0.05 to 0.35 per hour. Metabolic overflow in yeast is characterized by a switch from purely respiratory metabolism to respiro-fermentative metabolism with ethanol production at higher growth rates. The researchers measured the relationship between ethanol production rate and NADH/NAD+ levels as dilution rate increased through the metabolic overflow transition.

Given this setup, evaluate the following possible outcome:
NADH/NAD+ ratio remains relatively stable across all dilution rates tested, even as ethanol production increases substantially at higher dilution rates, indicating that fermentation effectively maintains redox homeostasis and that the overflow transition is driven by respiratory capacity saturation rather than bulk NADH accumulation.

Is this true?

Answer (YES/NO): NO